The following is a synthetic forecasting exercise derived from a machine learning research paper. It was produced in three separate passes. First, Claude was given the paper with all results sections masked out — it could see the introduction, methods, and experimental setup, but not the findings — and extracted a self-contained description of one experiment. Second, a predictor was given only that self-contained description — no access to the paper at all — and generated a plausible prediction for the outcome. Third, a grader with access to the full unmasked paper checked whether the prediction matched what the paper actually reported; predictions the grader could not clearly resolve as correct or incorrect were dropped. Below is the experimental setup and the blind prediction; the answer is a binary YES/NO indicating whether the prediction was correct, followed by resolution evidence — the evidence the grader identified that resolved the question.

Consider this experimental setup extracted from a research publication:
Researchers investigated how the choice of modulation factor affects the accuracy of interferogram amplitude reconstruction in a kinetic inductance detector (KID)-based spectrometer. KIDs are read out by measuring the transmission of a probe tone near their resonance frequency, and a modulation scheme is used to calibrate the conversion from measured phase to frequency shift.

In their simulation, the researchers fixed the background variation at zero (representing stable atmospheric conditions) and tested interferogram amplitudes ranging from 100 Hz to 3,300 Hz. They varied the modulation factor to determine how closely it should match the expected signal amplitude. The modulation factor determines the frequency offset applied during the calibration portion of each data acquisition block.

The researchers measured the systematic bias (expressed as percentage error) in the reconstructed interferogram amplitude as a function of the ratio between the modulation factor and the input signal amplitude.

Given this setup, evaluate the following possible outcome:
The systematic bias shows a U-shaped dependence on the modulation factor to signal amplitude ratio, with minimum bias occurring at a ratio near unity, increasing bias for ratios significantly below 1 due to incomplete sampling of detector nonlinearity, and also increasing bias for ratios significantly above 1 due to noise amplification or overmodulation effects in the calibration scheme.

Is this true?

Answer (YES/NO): NO